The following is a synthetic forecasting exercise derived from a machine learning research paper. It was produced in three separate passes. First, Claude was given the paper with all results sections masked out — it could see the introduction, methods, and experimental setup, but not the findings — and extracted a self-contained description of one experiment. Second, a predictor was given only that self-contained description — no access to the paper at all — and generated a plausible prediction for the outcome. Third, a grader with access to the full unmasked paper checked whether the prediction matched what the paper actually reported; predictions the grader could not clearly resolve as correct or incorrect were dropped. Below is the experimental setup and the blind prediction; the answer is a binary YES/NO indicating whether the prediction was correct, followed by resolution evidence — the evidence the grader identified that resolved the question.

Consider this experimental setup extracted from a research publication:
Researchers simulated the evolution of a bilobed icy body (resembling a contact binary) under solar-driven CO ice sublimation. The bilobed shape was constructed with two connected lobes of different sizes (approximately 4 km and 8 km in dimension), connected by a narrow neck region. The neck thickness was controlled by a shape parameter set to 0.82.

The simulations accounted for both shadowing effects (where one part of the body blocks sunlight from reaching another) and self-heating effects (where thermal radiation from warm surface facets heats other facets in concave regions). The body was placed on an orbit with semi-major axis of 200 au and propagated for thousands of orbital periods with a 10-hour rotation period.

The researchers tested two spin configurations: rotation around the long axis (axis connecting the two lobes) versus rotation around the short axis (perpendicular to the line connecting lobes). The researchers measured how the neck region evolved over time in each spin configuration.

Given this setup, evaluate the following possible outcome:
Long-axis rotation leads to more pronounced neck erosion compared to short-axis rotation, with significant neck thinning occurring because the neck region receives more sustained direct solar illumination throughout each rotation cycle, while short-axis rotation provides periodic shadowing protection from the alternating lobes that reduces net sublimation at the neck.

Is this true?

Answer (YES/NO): NO